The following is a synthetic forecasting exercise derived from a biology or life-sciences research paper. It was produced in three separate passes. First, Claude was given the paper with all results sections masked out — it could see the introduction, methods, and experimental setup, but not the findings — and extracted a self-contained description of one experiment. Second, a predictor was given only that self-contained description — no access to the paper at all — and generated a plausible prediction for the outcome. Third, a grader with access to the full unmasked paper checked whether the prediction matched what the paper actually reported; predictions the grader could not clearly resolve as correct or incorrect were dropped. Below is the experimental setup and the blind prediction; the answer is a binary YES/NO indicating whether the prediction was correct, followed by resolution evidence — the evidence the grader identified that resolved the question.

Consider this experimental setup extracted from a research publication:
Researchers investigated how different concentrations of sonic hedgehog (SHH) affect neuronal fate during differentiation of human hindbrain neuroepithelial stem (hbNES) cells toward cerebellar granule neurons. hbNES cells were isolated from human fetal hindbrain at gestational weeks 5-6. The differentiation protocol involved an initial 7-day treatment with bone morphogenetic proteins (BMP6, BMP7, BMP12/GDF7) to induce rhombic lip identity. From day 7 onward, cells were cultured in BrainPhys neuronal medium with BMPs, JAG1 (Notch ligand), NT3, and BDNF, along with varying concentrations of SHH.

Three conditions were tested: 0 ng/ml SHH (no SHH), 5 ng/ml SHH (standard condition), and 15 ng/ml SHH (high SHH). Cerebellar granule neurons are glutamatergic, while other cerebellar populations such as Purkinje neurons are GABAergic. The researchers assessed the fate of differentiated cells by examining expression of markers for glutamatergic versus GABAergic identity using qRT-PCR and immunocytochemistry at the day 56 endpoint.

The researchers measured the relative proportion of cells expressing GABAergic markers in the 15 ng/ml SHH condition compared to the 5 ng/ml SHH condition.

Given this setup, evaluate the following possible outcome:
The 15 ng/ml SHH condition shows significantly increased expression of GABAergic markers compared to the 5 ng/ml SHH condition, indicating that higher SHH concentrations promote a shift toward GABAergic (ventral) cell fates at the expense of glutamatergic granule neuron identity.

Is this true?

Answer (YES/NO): YES